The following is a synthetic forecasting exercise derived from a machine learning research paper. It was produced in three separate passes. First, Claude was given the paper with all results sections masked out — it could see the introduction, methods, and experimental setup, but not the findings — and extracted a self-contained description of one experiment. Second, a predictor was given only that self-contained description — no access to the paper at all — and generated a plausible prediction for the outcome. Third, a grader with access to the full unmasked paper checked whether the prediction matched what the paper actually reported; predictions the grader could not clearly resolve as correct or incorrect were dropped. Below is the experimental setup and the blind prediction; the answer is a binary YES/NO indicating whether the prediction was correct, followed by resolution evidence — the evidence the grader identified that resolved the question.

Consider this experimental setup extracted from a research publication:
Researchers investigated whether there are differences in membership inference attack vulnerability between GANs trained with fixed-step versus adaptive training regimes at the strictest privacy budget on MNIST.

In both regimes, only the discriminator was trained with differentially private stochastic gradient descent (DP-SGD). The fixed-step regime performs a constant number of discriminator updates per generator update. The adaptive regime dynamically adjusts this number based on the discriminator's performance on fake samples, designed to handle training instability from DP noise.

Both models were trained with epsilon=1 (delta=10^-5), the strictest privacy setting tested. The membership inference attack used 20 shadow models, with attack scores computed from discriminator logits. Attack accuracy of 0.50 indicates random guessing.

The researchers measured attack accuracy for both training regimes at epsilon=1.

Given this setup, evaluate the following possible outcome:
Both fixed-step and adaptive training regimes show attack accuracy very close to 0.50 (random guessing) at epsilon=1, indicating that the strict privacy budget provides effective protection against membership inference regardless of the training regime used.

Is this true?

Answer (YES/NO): YES